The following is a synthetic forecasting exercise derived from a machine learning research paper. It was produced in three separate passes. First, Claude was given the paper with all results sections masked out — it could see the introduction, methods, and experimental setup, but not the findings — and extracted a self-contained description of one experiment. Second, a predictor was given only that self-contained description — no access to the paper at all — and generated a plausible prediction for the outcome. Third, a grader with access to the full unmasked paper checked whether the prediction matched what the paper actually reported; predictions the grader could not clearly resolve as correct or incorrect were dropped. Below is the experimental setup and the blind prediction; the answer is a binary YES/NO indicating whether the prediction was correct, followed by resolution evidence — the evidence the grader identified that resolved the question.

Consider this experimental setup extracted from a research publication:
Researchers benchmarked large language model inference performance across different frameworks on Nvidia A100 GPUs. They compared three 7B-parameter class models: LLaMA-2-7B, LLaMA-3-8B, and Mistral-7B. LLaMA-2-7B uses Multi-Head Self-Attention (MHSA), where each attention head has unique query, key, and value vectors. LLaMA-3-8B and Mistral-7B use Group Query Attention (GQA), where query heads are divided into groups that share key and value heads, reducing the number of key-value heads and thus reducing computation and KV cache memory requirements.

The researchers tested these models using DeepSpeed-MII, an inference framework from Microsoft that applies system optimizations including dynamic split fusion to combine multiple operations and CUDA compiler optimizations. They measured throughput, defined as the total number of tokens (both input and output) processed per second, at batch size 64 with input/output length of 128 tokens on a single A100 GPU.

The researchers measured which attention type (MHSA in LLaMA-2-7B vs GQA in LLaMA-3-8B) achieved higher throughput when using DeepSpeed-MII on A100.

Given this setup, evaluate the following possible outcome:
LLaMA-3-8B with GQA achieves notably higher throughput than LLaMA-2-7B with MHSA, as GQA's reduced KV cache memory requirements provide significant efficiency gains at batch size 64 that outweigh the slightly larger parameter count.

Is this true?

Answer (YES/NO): NO